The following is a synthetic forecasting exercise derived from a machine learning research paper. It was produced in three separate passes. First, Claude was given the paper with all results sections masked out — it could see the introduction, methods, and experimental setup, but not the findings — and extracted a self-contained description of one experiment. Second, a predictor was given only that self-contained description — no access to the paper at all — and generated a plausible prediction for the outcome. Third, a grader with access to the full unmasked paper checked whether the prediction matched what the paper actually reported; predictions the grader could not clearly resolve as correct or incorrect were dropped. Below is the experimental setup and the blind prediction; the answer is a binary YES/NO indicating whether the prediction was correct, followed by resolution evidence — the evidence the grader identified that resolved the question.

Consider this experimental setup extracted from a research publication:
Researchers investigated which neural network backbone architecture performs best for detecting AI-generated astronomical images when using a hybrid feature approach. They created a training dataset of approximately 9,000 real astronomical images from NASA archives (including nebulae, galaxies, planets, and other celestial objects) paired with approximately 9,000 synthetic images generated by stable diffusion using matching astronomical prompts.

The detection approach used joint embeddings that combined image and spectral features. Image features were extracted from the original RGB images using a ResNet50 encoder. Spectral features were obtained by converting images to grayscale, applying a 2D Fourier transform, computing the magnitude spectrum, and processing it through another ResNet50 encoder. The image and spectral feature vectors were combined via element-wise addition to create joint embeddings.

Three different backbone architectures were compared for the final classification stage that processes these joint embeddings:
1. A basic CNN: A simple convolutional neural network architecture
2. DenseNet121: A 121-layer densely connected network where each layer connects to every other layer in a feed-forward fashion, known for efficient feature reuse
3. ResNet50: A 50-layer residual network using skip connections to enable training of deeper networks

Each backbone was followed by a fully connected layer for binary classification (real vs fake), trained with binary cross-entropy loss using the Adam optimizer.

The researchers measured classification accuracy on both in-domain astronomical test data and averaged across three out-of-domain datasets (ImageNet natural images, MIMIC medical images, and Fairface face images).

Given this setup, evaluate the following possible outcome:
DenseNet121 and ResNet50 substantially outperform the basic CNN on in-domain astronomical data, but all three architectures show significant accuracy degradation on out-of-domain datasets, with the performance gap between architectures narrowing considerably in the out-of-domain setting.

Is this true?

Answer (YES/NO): NO